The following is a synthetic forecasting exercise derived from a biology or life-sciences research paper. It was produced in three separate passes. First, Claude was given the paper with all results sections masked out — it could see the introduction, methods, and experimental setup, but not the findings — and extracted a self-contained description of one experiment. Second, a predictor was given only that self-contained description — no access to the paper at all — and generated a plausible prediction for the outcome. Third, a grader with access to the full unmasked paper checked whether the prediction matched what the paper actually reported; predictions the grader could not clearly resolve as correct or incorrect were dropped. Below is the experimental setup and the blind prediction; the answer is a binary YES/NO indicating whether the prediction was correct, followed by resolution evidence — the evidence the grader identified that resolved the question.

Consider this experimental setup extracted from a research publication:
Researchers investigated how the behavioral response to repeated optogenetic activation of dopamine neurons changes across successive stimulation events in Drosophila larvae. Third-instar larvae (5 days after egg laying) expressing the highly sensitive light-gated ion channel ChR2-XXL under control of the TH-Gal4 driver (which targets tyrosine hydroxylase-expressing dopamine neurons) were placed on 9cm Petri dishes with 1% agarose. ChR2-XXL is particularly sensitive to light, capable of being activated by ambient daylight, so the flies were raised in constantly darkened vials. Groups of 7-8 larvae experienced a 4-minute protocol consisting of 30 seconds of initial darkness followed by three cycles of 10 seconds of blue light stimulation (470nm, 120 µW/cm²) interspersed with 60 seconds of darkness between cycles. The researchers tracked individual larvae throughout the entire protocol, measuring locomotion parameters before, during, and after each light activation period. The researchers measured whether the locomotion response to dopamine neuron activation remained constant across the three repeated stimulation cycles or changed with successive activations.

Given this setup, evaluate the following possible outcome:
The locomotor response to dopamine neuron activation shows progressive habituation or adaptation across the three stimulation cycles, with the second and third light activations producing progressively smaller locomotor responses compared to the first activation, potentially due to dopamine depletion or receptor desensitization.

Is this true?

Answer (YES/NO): NO